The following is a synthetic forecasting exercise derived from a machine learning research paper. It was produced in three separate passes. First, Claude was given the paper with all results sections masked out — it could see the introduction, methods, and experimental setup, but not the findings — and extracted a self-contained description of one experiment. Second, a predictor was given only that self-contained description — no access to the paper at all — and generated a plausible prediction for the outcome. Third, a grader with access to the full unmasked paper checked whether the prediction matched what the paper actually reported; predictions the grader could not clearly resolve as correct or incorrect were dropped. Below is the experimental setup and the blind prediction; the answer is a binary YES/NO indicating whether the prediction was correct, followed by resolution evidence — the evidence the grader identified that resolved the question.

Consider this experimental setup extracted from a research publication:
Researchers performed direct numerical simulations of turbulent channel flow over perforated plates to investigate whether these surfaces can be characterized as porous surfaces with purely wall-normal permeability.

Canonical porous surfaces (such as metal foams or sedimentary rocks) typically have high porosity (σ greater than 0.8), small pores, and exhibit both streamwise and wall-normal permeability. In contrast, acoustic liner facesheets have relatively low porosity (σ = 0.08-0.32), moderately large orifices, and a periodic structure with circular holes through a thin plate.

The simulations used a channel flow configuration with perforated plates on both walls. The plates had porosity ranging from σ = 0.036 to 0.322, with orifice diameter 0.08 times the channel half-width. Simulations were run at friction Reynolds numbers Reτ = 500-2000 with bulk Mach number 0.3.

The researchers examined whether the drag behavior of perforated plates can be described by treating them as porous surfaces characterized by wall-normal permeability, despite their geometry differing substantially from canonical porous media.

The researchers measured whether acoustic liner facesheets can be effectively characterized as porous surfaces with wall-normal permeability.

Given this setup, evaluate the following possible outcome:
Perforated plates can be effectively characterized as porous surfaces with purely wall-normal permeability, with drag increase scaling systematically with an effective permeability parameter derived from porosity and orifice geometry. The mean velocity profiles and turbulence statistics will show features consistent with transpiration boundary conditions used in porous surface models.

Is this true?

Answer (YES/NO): NO